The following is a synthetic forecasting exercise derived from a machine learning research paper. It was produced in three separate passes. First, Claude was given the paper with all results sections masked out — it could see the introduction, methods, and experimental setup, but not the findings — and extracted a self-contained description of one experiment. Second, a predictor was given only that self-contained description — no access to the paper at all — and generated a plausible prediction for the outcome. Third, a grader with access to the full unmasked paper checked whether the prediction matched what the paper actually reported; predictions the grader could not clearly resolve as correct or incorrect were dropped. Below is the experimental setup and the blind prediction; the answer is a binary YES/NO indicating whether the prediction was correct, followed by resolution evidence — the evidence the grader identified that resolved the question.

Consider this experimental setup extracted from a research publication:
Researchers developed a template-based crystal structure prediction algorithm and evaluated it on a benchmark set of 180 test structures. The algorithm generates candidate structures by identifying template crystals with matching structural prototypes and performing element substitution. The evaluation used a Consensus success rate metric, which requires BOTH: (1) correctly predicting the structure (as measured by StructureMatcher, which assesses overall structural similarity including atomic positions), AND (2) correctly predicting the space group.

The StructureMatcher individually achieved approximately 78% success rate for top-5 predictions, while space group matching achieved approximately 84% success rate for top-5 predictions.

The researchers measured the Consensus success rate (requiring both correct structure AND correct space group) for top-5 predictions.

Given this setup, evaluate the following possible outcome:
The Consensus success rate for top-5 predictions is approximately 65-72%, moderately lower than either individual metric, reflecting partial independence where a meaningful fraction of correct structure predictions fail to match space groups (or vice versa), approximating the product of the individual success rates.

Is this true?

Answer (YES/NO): NO